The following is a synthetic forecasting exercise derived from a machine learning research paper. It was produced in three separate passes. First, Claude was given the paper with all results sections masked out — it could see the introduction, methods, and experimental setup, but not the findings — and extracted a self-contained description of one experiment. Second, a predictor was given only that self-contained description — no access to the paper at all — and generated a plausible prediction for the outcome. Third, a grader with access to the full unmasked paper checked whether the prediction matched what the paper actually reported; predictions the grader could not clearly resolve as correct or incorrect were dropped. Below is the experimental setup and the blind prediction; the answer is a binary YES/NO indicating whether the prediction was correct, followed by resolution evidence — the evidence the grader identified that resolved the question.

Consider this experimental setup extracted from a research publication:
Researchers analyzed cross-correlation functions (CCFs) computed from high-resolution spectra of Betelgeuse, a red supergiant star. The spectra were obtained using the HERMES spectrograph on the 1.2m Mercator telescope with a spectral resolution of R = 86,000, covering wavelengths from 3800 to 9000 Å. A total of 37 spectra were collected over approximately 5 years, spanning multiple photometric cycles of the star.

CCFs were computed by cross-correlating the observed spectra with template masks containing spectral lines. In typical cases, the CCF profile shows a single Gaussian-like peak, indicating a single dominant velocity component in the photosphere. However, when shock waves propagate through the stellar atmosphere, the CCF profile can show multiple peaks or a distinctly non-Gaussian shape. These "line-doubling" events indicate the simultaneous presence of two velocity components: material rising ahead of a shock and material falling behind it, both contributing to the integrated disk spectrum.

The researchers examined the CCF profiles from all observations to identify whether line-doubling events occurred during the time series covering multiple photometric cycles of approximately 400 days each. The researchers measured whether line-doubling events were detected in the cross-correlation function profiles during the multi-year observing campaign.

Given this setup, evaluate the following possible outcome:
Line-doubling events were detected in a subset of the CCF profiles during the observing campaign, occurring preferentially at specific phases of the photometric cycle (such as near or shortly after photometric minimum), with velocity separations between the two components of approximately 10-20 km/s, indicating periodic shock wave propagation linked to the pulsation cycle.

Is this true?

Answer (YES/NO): NO